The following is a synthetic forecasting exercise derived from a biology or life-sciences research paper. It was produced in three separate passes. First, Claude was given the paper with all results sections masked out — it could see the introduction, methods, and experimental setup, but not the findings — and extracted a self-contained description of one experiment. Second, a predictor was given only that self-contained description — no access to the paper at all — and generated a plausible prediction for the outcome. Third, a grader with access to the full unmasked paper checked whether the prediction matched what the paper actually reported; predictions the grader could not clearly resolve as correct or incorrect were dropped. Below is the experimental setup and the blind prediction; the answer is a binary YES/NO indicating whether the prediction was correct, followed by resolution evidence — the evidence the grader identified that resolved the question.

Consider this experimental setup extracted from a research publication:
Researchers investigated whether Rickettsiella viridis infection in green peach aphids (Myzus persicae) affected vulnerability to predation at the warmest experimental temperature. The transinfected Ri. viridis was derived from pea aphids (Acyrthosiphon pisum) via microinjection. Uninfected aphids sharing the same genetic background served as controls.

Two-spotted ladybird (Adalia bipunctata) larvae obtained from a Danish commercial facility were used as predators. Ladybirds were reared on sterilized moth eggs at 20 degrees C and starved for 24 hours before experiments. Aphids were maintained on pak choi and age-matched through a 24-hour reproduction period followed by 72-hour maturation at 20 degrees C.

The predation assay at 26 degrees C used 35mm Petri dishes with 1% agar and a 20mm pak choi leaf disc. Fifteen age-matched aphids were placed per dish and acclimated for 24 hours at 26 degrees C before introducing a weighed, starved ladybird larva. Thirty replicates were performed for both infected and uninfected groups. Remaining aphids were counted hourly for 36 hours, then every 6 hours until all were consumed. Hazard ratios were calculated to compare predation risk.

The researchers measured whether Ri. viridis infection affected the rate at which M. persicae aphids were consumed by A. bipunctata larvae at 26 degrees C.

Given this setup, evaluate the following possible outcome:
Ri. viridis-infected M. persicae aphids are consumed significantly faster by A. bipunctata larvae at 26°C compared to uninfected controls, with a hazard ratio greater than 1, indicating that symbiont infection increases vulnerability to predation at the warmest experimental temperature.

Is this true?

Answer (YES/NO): NO